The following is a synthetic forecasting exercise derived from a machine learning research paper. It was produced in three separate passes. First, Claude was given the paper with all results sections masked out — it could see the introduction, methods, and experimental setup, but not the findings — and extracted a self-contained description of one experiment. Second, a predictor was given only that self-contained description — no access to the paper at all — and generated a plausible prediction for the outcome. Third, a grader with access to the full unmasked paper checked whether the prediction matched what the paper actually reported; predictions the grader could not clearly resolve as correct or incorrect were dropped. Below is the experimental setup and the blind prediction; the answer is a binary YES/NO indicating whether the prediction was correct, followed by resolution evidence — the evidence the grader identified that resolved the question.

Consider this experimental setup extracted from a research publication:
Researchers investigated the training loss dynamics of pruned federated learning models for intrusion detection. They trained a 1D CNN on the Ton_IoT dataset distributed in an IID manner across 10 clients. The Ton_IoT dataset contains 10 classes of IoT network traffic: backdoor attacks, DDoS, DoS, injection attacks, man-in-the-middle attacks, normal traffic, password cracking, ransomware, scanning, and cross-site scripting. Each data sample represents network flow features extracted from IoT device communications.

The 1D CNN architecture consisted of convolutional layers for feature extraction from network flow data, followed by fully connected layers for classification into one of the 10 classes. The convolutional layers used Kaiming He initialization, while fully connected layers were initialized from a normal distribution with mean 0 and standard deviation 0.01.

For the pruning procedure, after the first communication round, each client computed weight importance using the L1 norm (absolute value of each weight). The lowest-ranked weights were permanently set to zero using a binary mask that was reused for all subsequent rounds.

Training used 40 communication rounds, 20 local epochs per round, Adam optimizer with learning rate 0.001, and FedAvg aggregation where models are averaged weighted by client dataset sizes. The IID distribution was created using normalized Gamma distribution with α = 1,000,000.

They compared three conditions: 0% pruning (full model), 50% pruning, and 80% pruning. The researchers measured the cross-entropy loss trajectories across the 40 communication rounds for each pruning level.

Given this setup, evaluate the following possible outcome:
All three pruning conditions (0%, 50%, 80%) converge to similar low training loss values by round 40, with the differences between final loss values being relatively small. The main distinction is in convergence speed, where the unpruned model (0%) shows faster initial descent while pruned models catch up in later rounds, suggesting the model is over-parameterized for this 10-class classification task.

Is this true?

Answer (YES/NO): NO